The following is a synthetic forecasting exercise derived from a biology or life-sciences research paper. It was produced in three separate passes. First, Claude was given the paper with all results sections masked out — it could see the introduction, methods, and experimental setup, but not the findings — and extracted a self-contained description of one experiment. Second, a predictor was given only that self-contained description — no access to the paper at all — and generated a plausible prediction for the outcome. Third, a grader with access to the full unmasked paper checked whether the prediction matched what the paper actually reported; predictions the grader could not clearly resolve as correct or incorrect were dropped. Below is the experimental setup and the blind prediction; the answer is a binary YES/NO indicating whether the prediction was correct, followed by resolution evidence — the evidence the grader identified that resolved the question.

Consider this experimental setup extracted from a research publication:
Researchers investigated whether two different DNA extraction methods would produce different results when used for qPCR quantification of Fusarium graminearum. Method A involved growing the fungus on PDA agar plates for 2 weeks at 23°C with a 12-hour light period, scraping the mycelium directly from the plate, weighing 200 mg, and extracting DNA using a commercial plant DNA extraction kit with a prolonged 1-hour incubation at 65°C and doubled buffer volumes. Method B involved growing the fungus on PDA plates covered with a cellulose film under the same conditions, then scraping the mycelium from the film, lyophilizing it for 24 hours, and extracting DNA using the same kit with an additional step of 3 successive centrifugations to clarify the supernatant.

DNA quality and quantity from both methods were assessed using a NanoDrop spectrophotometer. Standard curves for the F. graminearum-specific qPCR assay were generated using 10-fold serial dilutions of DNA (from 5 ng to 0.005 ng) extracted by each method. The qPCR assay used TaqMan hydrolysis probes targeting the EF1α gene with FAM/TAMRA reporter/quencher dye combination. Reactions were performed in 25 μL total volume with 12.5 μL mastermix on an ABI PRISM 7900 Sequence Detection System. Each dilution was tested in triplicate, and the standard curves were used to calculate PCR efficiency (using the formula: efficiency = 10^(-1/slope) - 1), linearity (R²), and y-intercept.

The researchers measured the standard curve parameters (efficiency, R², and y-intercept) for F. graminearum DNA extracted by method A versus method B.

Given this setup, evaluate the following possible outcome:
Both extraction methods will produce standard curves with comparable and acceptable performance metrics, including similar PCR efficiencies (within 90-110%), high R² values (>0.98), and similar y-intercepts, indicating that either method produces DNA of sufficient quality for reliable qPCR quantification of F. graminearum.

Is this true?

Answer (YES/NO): NO